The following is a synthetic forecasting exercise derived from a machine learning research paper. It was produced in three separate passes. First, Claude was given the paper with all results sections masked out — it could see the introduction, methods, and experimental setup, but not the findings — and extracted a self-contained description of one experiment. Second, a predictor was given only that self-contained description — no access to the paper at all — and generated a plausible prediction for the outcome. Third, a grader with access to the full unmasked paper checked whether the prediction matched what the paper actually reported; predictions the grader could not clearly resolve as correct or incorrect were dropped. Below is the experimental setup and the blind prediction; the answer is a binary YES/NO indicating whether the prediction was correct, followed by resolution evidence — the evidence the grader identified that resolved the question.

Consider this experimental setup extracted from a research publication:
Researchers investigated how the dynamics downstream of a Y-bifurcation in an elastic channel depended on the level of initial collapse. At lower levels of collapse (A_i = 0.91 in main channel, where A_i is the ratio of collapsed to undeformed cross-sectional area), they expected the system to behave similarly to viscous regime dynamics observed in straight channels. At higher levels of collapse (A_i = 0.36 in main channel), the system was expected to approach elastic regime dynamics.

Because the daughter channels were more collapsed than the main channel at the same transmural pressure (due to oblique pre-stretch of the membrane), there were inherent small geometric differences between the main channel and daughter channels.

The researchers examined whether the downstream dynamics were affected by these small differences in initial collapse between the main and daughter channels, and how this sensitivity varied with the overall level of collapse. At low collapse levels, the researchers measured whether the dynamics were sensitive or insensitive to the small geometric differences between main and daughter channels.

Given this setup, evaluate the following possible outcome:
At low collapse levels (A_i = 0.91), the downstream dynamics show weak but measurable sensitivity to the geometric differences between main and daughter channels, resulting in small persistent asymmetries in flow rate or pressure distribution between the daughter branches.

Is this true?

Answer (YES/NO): NO